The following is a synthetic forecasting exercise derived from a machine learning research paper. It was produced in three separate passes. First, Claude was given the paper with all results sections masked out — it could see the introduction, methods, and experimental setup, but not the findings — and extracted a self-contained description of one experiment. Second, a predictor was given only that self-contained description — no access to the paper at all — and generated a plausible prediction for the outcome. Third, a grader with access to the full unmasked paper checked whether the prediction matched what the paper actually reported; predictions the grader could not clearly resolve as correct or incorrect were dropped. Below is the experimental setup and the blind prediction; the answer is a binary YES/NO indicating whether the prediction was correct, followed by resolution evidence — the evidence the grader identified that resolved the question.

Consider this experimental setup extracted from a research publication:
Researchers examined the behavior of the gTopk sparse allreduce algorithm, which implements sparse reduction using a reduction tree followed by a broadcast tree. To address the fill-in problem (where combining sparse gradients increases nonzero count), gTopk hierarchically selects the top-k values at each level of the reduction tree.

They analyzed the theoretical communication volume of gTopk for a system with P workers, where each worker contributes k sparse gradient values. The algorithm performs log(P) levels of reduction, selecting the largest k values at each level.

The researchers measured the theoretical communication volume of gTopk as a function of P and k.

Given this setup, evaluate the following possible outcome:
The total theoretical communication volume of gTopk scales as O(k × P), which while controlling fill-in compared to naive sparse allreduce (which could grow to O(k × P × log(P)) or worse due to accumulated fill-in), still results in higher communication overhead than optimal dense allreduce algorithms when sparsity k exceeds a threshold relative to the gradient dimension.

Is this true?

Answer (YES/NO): NO